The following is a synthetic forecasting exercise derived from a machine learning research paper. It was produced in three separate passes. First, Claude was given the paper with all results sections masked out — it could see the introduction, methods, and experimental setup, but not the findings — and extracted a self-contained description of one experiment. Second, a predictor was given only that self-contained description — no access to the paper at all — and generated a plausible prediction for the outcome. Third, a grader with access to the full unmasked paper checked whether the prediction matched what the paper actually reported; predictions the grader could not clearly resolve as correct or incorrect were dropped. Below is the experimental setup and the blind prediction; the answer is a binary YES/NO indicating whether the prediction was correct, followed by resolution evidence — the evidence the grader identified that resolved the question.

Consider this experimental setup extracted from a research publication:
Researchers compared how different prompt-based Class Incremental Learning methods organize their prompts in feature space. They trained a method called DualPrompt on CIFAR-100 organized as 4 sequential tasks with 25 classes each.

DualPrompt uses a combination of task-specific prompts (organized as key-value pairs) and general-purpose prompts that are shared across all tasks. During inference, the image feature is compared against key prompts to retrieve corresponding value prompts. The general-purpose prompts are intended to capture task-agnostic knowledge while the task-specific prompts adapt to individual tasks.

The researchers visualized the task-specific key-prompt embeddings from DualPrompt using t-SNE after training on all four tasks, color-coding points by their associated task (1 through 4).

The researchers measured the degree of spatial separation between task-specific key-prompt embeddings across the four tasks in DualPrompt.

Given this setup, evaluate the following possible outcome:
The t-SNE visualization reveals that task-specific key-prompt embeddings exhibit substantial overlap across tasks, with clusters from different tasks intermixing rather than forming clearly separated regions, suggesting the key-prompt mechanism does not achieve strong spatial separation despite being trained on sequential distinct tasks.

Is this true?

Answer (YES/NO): YES